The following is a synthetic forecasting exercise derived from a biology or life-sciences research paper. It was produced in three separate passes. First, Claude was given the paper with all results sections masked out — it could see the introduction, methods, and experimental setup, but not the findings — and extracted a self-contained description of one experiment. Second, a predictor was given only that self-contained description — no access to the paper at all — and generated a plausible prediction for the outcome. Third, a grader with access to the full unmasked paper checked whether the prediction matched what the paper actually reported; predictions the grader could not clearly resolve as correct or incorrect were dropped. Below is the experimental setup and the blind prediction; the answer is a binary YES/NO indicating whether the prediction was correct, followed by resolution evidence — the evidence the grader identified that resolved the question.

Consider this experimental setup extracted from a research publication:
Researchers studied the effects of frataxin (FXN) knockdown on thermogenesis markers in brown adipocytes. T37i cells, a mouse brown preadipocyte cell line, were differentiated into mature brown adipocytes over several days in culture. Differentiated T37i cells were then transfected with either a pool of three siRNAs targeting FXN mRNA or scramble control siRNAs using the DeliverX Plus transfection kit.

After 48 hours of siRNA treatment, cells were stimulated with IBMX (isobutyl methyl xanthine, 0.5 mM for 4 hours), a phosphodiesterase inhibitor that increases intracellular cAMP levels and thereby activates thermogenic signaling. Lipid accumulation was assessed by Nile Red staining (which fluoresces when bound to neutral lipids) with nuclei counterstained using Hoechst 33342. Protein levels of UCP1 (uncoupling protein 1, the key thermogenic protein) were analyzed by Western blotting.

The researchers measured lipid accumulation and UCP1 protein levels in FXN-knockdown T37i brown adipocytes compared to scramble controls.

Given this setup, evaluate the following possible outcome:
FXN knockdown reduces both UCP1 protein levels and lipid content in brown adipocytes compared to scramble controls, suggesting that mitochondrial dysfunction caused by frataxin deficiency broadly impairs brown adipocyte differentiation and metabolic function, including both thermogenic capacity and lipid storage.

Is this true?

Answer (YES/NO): NO